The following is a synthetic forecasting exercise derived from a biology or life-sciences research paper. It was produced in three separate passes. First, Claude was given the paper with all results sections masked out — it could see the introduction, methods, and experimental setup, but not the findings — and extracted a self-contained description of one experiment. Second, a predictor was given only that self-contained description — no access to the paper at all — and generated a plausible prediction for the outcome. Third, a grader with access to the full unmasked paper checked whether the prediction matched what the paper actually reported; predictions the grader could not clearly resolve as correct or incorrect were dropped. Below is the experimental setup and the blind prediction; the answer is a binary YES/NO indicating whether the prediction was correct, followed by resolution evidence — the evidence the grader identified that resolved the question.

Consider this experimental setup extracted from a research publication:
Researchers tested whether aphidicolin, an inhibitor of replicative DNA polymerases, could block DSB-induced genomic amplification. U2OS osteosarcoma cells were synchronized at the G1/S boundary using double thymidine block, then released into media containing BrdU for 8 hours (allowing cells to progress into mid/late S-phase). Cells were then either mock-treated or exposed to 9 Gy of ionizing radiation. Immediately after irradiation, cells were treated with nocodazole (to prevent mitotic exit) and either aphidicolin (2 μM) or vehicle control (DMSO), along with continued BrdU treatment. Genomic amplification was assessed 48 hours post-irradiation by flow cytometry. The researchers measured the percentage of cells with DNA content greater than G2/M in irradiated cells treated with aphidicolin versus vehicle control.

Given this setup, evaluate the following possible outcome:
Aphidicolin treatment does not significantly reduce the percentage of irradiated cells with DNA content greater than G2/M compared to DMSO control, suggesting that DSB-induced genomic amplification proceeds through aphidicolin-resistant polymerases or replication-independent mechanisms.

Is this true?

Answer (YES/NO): NO